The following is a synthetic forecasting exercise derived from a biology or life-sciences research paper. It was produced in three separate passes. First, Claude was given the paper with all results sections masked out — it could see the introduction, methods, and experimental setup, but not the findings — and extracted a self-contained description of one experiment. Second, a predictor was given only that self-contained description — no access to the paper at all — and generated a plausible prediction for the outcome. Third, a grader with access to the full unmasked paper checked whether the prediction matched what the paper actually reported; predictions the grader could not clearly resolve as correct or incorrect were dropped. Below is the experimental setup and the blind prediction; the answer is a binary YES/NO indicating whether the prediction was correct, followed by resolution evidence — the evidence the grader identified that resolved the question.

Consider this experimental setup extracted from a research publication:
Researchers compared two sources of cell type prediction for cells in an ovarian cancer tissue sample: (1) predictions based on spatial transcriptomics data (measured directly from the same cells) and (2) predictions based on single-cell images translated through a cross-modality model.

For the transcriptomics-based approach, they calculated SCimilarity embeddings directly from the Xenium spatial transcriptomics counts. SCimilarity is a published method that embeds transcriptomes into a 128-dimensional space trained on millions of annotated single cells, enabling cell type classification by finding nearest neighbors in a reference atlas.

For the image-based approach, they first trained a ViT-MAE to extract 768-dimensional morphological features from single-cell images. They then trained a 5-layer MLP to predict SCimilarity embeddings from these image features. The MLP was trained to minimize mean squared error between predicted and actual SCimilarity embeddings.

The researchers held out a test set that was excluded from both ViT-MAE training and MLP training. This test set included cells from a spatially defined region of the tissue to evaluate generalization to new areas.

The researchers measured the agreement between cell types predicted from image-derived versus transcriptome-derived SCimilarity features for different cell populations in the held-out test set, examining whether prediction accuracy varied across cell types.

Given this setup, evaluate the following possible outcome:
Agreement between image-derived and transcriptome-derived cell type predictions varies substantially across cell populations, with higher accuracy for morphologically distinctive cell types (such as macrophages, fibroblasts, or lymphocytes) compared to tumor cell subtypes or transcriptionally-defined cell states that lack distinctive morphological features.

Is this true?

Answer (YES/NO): NO